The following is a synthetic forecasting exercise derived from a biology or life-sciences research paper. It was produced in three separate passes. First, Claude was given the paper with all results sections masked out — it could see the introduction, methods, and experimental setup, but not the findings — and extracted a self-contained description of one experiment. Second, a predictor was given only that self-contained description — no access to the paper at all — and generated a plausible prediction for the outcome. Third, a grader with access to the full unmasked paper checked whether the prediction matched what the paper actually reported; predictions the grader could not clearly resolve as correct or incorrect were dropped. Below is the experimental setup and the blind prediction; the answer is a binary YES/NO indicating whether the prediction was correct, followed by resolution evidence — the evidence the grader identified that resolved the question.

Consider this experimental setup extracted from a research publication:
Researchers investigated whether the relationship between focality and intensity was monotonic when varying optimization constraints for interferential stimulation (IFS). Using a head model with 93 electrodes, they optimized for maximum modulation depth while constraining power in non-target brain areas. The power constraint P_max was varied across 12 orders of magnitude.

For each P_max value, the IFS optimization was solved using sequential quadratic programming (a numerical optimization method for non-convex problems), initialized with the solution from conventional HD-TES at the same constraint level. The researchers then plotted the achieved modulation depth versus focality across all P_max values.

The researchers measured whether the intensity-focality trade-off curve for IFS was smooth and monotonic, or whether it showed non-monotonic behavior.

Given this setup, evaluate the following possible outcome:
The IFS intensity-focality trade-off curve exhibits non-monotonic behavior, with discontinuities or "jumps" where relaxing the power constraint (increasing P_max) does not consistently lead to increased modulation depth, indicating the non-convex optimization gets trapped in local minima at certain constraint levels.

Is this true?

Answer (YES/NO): YES